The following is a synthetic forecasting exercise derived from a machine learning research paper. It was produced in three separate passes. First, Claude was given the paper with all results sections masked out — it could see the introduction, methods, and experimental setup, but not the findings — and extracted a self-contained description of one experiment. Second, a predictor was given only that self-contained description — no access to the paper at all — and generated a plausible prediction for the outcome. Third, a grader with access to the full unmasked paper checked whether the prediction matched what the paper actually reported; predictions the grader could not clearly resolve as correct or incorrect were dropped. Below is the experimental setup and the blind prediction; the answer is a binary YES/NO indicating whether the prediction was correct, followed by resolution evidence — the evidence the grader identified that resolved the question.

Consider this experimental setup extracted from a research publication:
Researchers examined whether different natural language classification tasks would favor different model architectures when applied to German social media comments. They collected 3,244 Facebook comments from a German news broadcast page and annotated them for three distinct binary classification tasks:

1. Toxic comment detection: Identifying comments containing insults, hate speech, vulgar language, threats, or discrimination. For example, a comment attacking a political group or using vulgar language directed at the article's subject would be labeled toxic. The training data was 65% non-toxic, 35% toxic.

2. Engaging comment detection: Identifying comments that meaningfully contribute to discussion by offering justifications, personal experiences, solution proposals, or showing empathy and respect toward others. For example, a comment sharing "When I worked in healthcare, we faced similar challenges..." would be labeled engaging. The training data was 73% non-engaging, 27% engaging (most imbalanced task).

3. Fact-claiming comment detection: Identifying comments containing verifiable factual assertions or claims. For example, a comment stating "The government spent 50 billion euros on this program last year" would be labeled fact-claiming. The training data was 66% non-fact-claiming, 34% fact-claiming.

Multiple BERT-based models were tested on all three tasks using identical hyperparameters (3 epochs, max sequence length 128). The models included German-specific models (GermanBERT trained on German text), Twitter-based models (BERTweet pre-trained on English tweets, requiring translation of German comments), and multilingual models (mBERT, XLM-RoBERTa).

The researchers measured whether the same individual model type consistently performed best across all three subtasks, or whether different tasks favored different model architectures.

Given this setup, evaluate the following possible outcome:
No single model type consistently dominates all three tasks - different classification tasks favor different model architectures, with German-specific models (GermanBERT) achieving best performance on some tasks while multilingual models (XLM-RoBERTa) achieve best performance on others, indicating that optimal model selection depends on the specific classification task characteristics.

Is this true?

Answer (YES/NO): NO